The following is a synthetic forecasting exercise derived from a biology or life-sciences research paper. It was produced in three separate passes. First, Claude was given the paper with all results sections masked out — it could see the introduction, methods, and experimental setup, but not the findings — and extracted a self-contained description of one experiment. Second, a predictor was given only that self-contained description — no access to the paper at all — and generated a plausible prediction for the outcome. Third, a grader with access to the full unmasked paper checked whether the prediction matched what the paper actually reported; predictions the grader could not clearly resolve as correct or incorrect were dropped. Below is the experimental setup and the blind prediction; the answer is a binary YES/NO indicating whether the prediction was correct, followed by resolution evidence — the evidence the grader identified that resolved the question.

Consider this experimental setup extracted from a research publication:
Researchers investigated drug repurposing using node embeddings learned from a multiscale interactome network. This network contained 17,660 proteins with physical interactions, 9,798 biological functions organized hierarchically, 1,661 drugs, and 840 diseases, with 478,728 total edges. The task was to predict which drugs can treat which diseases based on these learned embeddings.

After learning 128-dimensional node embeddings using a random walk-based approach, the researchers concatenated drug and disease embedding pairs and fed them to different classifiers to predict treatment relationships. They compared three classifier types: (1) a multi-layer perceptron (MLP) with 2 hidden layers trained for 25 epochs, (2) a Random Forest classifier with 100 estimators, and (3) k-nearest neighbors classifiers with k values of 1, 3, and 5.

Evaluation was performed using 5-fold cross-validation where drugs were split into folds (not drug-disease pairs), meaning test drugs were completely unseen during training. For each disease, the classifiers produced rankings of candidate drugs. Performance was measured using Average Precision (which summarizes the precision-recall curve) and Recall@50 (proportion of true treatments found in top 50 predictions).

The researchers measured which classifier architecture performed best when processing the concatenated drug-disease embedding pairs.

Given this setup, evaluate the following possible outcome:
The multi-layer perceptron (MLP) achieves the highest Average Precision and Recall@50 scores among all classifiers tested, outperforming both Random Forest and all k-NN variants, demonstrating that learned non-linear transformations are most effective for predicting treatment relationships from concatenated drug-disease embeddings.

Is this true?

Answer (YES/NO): YES